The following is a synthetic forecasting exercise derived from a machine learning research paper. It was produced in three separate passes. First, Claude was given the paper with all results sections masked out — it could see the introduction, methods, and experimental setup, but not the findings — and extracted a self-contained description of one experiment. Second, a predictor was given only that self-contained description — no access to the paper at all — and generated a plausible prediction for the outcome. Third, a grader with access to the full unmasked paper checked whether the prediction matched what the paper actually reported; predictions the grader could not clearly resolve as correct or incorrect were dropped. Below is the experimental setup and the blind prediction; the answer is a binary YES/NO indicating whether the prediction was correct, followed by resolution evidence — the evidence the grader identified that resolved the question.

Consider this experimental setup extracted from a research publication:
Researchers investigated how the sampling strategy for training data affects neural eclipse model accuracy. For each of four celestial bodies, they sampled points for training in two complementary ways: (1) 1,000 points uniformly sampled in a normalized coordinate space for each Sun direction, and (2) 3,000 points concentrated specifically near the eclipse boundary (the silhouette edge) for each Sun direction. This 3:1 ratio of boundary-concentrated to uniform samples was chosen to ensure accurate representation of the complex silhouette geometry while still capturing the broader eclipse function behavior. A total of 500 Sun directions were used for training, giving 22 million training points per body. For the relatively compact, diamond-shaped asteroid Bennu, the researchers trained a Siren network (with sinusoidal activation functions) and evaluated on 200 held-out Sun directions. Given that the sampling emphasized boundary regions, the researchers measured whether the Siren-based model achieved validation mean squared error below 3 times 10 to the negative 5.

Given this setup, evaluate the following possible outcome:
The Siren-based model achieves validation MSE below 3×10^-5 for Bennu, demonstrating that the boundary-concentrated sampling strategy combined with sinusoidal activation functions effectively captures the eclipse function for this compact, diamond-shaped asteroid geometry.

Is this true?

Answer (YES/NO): YES